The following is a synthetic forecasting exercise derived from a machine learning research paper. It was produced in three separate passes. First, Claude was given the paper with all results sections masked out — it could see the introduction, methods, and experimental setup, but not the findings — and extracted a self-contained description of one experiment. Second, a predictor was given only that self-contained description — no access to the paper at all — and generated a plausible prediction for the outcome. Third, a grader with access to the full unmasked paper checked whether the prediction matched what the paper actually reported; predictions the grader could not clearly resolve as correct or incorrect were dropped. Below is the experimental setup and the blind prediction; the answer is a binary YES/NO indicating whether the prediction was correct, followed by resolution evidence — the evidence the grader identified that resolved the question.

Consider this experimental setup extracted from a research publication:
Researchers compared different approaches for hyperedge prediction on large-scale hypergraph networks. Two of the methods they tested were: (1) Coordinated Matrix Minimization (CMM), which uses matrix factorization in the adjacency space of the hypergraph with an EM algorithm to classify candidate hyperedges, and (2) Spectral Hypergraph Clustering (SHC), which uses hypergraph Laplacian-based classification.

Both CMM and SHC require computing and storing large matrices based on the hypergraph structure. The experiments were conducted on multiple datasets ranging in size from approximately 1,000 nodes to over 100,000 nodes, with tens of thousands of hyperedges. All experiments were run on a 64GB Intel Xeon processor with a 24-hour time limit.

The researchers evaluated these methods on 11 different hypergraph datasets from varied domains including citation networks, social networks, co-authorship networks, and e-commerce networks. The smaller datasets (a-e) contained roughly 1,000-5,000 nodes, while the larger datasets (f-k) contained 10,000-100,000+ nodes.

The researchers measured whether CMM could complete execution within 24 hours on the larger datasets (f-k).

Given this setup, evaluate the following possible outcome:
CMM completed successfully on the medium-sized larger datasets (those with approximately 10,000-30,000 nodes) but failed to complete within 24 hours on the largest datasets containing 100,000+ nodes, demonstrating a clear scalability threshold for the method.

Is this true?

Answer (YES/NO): NO